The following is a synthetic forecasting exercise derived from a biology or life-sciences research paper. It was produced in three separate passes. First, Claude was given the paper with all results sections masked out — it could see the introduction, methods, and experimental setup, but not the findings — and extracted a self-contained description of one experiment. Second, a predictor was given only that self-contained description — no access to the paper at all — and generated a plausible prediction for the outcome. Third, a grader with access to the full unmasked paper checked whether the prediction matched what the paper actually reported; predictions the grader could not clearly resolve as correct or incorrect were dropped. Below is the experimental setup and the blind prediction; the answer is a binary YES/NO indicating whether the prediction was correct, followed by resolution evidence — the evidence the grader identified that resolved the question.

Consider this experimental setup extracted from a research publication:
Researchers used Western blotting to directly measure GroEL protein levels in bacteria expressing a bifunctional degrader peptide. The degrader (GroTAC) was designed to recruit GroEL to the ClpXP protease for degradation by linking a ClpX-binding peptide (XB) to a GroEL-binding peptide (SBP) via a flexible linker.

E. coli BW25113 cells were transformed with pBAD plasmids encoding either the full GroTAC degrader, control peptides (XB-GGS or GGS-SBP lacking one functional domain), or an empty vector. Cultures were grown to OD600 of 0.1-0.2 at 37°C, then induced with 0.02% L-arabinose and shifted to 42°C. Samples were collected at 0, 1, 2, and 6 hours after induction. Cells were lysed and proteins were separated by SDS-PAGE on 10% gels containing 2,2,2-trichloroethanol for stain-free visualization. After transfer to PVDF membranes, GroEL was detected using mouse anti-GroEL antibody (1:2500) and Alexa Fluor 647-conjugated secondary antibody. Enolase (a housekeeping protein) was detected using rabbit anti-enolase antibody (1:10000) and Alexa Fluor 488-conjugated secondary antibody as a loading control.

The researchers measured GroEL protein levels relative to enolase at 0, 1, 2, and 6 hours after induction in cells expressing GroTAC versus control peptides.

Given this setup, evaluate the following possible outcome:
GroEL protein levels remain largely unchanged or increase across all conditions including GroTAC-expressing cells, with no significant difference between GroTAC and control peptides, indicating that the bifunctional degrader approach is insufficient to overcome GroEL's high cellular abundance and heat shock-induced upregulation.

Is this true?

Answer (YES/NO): NO